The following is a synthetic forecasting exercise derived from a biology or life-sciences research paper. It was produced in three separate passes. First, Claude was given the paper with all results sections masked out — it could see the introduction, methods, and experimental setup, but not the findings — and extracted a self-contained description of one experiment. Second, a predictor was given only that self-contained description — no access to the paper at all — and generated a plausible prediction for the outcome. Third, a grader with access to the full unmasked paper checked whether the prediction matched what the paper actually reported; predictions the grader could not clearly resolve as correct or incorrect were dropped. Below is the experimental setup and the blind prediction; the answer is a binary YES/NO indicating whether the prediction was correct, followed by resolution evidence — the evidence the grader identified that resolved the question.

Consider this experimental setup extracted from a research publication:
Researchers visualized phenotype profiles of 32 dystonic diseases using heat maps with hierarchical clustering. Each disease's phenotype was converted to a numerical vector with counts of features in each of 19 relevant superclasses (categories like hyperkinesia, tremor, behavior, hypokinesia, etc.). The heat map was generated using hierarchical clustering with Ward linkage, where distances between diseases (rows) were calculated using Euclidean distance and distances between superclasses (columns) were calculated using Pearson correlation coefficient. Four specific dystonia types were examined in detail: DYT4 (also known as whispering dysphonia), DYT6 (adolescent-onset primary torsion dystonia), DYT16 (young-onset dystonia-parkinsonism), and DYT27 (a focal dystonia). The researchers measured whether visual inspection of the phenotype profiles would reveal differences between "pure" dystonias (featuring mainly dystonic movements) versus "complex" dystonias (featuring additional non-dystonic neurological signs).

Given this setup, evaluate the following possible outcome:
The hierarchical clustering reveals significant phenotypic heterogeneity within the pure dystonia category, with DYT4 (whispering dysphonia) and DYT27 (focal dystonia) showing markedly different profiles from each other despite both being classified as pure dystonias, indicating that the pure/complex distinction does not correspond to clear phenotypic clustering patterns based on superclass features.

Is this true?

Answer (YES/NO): NO